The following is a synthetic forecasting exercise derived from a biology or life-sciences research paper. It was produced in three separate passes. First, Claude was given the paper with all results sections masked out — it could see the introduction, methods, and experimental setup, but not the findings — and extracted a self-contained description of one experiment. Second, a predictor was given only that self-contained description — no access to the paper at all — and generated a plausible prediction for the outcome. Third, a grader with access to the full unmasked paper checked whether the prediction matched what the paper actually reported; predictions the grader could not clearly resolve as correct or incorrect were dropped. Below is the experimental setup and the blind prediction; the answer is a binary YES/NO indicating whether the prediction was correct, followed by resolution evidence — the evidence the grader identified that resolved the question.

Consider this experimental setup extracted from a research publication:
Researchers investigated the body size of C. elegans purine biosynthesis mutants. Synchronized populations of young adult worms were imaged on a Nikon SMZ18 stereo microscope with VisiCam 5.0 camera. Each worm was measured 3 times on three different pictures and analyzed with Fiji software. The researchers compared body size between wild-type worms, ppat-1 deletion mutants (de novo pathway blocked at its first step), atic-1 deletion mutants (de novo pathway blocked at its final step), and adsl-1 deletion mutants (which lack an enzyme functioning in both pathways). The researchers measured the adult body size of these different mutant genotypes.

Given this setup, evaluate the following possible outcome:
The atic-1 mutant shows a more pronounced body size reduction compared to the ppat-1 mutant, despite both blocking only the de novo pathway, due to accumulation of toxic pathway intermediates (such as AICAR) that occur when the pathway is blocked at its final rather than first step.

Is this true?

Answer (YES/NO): NO